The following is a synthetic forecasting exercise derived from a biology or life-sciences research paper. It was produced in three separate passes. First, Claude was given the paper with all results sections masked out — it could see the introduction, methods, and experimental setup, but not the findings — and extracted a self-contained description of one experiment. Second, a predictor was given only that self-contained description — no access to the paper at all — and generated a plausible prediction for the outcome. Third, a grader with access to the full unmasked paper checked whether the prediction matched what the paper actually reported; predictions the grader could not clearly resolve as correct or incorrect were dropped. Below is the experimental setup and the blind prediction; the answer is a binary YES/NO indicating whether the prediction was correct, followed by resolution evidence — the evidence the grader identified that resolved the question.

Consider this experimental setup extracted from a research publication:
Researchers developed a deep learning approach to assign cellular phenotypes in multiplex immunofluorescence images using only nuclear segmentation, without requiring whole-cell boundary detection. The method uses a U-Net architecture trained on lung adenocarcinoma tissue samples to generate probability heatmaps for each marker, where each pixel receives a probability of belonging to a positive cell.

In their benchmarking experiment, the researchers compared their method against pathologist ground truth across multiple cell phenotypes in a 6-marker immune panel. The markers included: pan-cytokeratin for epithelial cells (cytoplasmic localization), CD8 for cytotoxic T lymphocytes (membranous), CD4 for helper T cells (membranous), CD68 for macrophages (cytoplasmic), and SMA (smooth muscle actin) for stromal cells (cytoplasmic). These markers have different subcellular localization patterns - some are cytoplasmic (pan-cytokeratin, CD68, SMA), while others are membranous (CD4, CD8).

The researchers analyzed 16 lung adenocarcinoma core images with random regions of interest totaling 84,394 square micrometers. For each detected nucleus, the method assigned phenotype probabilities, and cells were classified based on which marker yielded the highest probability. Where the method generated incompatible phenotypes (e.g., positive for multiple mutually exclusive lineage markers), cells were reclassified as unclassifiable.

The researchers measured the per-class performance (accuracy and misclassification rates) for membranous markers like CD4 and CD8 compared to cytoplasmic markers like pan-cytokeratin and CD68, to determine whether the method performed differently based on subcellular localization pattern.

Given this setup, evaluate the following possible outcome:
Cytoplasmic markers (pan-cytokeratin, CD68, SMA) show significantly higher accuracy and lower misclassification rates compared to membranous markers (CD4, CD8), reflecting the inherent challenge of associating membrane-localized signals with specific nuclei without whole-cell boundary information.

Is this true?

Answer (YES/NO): NO